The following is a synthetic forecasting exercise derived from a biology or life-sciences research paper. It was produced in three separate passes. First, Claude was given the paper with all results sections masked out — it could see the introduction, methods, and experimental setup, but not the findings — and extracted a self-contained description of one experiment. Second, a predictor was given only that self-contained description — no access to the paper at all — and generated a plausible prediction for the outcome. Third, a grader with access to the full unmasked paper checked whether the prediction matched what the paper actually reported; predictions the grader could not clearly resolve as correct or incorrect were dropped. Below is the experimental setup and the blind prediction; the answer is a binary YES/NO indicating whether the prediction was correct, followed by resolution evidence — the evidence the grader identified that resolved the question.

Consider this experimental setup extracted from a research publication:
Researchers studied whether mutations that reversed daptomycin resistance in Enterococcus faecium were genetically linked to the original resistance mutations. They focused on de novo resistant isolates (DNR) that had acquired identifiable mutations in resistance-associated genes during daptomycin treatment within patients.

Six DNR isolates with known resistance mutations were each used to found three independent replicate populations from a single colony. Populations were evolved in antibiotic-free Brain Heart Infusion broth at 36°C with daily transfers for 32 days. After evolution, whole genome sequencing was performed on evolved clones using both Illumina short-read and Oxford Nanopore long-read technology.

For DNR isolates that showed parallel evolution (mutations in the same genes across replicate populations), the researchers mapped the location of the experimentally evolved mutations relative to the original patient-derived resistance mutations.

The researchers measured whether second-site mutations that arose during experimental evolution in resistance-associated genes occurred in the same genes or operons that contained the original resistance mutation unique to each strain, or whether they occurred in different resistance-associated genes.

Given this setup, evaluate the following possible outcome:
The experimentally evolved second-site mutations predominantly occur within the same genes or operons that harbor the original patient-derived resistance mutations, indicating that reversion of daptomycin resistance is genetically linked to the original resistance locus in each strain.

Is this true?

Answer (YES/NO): YES